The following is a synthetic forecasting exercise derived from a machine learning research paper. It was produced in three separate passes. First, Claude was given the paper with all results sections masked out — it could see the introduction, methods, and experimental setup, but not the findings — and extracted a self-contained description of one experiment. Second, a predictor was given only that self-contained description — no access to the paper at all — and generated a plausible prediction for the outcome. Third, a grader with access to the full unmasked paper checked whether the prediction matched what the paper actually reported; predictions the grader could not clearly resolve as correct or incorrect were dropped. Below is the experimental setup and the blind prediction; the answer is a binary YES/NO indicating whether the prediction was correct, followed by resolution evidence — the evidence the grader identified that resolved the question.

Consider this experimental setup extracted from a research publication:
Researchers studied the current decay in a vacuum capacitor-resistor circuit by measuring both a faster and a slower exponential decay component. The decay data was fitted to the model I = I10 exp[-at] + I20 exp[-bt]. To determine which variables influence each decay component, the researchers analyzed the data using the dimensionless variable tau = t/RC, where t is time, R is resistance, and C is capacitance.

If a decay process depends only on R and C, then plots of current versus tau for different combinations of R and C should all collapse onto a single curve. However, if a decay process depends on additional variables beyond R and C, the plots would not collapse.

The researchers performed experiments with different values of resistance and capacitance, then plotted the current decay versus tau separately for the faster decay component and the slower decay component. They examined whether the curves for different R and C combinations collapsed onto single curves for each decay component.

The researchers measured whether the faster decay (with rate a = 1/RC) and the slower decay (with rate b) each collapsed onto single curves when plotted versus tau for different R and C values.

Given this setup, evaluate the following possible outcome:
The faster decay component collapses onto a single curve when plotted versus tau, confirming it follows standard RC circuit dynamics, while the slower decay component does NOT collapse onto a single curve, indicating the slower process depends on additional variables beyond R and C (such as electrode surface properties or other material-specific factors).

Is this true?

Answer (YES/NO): YES